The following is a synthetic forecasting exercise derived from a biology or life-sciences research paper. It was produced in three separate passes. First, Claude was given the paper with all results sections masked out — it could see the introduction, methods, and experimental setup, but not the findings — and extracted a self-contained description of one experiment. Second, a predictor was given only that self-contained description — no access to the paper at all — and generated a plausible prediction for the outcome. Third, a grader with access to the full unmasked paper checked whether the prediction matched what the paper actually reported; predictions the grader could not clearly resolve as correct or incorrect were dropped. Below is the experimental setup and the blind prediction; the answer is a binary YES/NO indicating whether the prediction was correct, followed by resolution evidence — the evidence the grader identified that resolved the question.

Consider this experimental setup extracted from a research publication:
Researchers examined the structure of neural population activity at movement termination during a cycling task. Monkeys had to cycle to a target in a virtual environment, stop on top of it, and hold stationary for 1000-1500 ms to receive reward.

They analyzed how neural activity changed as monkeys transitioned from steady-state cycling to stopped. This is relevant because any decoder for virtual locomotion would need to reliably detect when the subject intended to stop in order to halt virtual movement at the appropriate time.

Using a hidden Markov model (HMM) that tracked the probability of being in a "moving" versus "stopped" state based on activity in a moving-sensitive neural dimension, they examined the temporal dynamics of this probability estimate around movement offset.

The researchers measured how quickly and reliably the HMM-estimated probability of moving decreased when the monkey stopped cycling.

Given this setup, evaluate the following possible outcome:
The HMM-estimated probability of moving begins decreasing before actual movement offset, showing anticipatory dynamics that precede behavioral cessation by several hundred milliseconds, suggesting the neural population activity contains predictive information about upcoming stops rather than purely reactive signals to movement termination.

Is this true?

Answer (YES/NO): NO